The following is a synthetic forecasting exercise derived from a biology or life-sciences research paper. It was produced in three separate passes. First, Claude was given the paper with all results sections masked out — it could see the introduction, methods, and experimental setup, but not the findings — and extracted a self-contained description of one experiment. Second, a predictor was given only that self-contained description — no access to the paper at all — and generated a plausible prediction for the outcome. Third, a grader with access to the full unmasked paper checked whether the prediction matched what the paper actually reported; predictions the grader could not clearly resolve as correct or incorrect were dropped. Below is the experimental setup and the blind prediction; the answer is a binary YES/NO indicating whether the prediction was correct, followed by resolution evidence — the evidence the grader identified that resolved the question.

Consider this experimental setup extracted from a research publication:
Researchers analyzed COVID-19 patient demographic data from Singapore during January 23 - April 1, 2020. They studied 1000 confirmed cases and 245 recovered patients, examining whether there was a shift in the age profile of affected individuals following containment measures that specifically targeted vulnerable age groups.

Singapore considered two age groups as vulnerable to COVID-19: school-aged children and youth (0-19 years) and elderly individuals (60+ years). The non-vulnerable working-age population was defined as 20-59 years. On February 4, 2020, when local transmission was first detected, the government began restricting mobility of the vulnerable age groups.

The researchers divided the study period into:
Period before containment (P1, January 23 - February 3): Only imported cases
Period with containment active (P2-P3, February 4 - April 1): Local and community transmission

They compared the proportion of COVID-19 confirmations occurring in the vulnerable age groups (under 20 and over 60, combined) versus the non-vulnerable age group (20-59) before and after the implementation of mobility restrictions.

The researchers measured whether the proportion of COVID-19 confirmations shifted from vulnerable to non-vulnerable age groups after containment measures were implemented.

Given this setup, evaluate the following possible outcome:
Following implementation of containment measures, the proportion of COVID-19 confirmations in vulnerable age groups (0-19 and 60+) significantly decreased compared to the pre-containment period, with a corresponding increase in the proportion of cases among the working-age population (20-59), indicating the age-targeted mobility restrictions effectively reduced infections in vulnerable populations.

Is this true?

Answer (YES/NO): YES